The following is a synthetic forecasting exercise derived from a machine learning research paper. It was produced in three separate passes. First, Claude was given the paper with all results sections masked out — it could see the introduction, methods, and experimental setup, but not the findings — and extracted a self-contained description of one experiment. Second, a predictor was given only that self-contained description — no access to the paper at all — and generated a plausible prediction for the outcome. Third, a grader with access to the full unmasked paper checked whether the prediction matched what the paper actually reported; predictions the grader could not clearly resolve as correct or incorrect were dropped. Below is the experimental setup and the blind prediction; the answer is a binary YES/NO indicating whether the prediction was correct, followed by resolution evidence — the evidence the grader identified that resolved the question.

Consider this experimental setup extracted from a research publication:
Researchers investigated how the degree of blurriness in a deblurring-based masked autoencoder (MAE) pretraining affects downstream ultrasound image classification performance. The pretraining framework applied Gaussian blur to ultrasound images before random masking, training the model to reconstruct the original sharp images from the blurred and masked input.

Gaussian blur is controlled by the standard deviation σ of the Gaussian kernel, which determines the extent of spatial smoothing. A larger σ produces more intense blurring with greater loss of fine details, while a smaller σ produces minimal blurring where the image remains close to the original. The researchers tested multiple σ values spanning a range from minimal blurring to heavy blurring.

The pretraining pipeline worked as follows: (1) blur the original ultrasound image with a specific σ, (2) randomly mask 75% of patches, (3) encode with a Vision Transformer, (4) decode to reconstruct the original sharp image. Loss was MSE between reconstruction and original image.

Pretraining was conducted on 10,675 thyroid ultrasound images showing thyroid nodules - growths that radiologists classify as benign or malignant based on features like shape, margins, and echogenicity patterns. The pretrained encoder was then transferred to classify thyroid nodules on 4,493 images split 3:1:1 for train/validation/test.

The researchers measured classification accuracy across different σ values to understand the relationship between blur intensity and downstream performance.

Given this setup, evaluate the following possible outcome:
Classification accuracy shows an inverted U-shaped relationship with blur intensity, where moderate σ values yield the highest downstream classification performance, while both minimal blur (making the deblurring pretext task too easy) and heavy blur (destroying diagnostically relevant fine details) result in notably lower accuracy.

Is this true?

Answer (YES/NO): NO